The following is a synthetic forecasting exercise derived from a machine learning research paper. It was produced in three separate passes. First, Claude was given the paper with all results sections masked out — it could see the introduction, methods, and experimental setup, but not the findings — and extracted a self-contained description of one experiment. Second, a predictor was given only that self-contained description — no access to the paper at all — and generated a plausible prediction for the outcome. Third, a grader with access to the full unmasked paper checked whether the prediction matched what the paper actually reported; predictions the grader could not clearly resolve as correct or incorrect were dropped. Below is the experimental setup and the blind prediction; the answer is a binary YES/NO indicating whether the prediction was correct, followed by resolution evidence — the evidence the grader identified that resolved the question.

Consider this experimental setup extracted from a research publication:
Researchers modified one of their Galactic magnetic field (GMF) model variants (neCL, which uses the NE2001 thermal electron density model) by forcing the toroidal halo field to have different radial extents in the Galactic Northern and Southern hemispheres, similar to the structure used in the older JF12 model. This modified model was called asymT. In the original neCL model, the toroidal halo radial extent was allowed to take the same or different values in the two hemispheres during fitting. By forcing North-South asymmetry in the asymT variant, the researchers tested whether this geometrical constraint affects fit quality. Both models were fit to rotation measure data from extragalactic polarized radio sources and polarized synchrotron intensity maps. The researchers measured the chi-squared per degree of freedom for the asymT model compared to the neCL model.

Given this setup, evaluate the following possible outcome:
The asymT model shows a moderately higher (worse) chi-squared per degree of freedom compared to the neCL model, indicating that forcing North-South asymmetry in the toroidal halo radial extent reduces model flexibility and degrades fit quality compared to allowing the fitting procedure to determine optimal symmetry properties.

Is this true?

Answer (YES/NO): YES